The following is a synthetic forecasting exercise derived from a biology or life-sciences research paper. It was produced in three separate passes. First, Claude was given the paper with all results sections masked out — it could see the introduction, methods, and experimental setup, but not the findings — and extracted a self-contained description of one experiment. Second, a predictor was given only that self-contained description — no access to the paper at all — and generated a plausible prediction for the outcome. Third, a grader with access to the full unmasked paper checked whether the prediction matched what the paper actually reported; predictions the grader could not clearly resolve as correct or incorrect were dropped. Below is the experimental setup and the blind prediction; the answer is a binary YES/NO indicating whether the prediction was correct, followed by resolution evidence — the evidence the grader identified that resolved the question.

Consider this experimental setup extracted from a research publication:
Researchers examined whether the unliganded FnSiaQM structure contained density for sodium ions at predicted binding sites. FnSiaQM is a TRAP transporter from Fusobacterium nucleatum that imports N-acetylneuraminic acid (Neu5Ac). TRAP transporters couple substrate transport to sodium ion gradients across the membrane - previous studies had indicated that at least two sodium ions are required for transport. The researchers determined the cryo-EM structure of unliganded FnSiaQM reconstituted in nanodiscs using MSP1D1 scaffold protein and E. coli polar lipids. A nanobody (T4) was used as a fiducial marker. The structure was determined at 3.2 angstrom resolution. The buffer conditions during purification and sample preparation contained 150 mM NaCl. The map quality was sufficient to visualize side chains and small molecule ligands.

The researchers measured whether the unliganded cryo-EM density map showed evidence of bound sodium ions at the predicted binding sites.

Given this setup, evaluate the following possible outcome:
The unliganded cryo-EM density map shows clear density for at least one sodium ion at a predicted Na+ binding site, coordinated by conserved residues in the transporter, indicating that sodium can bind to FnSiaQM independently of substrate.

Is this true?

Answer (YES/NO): YES